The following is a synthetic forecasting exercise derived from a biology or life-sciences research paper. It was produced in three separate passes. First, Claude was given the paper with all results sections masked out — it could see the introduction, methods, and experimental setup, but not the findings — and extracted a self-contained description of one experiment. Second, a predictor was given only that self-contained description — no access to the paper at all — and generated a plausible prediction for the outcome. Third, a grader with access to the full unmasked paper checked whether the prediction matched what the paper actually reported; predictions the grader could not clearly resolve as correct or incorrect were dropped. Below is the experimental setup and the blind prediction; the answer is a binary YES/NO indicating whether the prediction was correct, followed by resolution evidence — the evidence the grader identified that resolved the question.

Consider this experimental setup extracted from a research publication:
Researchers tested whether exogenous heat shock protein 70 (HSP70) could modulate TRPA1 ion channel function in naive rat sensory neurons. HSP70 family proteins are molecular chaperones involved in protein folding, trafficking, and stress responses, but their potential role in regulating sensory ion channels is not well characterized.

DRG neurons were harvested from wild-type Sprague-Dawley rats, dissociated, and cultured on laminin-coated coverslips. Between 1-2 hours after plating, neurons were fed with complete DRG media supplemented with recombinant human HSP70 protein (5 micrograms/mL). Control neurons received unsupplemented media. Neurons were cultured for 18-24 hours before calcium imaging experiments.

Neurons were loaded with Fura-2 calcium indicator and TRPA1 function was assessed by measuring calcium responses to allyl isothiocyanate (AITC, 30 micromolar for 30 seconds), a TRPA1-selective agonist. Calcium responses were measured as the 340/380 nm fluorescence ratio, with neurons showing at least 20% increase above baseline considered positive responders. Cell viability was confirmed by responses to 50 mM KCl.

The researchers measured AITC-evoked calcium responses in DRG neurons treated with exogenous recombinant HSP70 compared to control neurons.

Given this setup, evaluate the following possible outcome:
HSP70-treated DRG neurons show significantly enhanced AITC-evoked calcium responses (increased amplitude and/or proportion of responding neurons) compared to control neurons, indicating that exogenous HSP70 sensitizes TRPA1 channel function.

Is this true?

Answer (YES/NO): NO